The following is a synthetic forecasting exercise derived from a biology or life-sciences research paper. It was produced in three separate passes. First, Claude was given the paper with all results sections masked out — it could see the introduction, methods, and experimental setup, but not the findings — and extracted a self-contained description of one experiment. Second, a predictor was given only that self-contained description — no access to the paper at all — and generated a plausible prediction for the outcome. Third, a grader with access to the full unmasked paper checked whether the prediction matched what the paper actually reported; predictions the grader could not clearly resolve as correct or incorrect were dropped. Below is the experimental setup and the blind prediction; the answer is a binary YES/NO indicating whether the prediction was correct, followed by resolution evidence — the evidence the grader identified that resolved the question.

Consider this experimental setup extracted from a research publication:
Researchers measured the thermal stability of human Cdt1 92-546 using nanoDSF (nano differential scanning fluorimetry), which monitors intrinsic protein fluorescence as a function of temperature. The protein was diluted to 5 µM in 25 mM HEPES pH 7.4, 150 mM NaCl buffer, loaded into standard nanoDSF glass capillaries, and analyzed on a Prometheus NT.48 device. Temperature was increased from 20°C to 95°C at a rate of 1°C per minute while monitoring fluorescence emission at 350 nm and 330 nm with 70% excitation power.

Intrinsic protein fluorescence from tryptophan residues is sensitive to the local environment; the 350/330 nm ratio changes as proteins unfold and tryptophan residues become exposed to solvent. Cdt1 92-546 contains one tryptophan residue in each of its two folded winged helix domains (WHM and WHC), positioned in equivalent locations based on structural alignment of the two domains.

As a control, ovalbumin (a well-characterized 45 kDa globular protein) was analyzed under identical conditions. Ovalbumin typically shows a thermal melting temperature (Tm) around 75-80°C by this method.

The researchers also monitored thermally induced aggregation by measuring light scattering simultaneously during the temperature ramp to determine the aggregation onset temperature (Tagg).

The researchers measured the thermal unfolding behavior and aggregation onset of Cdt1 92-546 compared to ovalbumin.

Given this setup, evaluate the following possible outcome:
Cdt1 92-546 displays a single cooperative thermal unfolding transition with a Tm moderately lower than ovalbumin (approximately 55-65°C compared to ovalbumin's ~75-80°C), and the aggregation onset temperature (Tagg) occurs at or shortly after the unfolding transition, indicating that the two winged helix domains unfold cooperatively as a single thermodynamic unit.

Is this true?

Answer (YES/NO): NO